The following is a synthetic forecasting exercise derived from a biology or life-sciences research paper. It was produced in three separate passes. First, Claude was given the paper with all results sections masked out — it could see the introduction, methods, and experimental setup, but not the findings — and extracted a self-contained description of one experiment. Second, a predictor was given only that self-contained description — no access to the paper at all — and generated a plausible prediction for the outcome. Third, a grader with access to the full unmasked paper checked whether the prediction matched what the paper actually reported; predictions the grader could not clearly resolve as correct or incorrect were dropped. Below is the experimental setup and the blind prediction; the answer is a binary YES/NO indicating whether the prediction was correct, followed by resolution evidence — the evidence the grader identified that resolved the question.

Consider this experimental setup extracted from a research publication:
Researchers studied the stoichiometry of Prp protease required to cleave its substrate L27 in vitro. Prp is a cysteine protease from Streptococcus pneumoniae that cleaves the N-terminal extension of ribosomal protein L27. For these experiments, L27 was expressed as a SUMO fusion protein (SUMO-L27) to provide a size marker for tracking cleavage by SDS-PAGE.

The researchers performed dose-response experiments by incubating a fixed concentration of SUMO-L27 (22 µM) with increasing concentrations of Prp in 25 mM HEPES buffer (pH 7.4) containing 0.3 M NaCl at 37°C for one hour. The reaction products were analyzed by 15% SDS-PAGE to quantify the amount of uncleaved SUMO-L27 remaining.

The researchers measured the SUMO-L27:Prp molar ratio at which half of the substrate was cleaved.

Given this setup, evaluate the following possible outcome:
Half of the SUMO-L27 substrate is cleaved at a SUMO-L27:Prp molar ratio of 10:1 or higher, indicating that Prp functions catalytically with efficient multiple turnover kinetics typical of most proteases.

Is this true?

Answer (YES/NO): YES